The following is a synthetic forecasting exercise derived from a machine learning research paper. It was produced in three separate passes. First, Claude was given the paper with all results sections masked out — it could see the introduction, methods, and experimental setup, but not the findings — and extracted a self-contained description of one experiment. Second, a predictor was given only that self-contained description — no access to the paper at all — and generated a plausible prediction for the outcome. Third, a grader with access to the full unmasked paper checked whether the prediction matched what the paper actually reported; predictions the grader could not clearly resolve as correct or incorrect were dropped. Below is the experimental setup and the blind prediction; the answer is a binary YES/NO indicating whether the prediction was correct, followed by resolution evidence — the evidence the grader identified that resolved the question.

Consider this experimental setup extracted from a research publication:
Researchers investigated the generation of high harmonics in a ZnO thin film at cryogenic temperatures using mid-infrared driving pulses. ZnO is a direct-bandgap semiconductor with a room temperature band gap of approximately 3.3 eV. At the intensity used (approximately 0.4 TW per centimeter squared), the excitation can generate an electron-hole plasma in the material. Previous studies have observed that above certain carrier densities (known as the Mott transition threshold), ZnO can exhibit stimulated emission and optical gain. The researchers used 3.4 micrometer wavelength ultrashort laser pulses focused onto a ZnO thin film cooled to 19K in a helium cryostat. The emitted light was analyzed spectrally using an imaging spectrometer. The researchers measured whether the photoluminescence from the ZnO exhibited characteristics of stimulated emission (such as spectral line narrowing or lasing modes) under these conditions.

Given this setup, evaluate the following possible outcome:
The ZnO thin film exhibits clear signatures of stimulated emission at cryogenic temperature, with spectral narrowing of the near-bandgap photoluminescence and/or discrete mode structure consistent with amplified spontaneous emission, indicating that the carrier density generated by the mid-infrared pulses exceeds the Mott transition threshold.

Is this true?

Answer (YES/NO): YES